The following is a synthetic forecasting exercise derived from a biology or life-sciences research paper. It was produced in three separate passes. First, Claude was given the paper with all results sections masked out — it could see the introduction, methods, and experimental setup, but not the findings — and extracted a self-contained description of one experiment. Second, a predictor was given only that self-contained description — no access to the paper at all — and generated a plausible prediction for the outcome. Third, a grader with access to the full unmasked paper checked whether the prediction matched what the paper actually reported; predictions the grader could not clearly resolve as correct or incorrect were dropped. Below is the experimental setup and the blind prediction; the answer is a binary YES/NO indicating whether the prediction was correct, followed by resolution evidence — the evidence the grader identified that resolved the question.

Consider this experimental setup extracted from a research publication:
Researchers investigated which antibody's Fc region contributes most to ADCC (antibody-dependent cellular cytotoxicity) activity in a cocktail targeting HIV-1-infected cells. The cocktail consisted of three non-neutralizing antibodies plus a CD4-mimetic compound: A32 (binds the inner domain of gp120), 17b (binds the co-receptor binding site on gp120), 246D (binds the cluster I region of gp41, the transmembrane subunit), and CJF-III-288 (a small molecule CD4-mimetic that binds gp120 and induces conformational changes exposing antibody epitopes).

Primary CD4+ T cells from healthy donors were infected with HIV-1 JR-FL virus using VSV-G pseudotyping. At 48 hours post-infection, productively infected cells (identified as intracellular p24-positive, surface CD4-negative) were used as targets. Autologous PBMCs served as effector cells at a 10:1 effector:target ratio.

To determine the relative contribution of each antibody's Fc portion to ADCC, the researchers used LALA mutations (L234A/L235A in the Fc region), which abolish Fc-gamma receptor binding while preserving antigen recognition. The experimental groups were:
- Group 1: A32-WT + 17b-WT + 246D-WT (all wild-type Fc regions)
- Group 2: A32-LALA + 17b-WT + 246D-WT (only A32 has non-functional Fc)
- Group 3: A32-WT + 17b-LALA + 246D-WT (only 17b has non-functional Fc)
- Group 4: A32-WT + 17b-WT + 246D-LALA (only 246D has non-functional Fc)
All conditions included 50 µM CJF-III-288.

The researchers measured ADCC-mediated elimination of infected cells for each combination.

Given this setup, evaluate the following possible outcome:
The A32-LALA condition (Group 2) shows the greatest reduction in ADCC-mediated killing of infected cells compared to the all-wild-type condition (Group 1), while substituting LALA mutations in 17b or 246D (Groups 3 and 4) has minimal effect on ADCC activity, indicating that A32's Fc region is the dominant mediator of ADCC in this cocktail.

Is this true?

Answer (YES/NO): NO